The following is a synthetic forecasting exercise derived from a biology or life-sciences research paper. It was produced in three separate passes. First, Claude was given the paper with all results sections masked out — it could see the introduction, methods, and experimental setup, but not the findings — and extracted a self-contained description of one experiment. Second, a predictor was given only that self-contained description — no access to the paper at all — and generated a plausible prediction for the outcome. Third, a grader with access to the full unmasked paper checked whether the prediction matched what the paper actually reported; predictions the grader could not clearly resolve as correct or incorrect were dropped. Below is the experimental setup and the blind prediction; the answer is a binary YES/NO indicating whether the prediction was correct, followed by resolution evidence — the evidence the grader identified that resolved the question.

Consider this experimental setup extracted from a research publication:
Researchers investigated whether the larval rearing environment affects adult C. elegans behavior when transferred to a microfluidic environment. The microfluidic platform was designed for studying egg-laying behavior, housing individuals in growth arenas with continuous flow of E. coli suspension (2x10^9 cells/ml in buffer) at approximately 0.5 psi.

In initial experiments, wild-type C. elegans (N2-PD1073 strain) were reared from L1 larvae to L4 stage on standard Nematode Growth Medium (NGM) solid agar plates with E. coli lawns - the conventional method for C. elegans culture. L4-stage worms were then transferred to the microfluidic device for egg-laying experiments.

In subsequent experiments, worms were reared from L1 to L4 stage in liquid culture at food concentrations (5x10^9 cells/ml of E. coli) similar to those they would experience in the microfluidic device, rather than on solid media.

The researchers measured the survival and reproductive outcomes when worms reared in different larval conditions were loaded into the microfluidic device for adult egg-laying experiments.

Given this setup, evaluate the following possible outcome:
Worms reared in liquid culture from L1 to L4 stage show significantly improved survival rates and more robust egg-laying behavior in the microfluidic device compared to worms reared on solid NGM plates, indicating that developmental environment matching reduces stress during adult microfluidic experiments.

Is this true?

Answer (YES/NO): YES